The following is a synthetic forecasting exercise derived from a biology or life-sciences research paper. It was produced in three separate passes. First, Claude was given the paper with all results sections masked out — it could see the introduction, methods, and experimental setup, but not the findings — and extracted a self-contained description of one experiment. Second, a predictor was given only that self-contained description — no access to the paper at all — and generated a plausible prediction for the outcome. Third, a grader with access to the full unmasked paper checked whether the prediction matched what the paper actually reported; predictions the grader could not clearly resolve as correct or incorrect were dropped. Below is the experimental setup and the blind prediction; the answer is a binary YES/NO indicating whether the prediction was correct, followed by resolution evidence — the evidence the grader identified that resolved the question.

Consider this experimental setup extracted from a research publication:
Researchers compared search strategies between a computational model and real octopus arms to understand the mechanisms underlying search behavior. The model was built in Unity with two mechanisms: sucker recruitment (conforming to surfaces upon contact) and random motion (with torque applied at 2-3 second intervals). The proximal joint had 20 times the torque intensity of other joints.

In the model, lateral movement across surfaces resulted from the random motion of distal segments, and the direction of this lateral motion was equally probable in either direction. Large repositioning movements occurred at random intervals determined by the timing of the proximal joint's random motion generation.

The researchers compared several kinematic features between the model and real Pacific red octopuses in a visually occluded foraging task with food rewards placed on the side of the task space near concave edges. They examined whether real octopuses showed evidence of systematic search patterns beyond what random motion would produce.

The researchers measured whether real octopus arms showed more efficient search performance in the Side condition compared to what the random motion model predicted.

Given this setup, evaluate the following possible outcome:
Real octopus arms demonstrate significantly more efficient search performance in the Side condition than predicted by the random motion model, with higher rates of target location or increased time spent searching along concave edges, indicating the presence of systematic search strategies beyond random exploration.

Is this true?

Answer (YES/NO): YES